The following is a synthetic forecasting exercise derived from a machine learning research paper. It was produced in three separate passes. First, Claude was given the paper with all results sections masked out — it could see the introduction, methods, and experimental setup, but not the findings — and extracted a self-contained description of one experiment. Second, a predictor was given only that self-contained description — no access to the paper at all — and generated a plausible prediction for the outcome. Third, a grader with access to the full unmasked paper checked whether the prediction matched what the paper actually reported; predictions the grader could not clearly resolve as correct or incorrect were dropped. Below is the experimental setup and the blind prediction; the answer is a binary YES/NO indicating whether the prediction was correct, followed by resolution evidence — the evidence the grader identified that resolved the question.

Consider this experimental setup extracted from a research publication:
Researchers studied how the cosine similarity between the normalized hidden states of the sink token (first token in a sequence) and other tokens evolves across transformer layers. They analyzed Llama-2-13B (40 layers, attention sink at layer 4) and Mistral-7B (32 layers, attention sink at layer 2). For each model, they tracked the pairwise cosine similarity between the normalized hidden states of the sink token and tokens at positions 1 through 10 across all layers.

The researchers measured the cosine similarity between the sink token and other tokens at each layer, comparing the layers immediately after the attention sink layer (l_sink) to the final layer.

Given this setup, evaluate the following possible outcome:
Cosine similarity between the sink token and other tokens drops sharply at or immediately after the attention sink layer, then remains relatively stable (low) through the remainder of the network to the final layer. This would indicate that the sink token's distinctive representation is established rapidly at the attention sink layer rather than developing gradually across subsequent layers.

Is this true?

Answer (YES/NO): NO